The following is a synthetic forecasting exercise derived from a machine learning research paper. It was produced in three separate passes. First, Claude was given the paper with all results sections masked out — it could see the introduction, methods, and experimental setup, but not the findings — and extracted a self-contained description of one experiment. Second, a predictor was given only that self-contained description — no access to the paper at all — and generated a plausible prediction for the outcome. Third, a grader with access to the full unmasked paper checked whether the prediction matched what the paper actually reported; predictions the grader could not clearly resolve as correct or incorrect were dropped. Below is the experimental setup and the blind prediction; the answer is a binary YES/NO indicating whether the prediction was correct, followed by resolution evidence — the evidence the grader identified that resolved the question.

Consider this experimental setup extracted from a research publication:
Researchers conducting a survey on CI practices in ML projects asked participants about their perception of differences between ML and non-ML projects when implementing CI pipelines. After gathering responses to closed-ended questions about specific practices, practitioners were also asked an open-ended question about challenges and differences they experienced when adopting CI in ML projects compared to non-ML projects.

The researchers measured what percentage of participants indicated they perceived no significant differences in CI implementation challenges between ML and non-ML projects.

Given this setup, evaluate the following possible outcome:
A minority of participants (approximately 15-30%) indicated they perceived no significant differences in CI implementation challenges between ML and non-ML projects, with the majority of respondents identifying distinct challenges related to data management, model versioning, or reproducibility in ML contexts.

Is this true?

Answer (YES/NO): NO